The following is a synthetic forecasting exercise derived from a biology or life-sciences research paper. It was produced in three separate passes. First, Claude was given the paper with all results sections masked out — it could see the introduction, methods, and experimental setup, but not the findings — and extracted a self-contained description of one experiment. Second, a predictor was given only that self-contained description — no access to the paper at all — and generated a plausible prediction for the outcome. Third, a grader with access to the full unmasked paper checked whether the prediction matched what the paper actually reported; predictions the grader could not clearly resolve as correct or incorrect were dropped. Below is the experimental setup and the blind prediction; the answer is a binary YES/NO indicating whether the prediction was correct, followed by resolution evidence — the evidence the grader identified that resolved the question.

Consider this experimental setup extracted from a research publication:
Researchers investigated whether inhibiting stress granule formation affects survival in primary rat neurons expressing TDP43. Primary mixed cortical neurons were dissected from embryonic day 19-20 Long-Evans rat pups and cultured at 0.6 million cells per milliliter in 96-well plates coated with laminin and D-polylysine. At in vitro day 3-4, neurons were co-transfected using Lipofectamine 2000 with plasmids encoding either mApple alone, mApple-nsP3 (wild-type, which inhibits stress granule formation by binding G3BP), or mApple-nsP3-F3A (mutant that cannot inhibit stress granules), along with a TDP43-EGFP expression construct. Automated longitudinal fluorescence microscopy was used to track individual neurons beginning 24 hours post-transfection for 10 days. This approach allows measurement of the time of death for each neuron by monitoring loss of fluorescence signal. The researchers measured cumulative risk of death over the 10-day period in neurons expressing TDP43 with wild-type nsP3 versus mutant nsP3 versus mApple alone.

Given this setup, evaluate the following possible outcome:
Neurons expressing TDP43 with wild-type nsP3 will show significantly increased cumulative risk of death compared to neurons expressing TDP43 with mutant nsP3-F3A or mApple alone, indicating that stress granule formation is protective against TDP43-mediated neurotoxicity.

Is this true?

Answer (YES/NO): NO